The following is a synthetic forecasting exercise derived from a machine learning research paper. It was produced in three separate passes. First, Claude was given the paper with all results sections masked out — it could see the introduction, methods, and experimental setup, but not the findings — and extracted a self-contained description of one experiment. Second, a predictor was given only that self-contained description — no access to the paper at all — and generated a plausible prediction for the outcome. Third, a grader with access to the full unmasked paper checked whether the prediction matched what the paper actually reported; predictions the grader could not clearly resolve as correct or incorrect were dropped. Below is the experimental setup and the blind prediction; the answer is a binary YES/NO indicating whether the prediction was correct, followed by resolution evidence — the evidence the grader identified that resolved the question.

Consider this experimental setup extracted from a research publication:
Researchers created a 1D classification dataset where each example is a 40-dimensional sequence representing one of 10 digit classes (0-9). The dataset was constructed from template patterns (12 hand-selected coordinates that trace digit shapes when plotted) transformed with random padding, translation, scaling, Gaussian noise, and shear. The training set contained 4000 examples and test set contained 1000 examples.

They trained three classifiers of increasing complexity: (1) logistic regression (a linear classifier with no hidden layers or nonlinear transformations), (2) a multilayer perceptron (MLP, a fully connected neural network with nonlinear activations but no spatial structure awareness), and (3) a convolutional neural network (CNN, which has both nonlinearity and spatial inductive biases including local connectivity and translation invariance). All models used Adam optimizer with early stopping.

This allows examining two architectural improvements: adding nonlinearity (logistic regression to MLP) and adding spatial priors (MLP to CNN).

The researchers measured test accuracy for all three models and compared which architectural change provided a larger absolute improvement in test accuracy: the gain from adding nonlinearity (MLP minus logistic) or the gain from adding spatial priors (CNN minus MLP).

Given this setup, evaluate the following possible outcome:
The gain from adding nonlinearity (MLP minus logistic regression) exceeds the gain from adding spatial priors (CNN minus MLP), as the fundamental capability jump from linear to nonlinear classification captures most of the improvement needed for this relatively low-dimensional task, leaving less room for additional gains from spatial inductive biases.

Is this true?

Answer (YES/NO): YES